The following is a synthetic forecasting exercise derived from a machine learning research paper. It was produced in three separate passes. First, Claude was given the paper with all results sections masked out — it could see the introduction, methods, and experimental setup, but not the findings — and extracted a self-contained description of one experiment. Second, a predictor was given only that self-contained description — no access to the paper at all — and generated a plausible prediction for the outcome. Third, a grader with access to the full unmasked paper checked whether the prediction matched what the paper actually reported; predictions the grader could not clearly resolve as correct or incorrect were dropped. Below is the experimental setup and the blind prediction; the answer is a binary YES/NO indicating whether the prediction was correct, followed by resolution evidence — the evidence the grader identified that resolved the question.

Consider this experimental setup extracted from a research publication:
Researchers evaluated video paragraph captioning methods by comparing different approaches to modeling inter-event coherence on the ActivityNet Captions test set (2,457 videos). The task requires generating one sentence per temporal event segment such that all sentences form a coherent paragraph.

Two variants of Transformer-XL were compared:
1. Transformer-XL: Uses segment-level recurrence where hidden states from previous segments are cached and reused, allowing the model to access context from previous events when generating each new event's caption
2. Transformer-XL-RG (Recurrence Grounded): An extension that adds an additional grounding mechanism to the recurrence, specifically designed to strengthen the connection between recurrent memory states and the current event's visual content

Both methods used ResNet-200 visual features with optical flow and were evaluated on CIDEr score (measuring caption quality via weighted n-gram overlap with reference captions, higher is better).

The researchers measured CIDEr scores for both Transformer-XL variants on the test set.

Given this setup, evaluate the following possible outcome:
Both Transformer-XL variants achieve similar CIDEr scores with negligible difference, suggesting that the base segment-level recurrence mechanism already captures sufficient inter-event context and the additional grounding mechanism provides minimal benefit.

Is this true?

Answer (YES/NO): NO